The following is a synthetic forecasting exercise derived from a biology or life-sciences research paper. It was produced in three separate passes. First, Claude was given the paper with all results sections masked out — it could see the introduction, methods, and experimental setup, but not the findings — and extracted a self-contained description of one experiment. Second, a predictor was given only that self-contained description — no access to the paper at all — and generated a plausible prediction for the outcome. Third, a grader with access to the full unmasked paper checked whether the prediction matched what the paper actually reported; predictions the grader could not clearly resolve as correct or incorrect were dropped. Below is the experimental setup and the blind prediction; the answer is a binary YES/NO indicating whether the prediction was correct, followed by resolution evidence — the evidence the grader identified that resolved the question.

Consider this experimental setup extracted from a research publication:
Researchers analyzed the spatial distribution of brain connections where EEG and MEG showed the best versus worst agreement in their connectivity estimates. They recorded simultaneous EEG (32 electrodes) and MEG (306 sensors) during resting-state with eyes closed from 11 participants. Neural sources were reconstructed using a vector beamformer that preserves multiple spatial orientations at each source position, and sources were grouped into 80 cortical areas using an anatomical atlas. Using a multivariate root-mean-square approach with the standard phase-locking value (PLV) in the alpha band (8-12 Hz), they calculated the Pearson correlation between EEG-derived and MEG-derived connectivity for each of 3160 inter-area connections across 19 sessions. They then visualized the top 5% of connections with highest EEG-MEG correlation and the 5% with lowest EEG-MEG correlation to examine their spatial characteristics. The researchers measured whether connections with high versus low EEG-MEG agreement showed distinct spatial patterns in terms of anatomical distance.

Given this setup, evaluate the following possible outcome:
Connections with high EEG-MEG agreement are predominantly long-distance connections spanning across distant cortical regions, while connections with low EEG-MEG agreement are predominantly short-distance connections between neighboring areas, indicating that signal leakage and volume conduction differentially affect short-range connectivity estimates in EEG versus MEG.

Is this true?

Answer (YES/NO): YES